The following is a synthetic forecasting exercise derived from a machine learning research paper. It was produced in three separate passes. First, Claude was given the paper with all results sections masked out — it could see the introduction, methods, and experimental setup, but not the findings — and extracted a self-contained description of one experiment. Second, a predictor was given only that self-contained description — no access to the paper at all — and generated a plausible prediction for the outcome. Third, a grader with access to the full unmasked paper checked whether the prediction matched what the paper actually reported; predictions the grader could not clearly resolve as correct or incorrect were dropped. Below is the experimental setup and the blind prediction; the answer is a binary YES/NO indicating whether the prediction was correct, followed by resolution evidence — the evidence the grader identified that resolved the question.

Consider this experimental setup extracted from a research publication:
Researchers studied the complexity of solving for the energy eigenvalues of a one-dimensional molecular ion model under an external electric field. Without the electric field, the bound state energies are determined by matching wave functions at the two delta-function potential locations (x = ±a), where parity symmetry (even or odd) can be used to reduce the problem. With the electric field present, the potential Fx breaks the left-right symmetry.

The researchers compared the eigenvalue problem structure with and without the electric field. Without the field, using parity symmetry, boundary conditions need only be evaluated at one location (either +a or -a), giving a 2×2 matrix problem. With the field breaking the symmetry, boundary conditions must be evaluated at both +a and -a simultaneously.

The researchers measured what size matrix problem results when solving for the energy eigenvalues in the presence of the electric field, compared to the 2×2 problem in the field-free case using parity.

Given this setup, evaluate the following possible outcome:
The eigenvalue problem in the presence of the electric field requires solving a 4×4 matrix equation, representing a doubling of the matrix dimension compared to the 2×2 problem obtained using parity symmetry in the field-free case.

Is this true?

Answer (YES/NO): YES